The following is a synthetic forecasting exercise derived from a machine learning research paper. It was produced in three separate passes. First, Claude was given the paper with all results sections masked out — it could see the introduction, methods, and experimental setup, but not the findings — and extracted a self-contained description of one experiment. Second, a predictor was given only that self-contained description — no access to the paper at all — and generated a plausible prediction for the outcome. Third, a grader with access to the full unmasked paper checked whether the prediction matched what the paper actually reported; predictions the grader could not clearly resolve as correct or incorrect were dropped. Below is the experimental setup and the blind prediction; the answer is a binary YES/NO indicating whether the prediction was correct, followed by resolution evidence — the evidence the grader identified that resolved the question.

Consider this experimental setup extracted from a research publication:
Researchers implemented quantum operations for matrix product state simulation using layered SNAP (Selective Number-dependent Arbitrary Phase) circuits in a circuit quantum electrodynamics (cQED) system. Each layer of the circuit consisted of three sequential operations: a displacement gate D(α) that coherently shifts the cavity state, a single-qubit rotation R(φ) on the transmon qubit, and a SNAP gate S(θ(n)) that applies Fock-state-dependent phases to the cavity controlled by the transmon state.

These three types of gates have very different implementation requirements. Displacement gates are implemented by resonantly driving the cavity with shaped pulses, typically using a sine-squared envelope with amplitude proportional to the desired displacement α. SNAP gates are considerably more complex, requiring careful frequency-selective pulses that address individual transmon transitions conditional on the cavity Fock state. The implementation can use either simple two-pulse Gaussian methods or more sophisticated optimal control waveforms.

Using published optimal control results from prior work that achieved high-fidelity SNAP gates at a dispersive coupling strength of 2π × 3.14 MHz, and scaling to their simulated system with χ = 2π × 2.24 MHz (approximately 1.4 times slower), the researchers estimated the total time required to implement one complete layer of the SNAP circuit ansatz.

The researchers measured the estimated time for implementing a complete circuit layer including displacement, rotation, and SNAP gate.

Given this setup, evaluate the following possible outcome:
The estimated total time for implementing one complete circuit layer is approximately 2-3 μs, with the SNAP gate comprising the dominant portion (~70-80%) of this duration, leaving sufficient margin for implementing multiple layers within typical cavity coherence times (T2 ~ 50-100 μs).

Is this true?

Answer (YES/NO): NO